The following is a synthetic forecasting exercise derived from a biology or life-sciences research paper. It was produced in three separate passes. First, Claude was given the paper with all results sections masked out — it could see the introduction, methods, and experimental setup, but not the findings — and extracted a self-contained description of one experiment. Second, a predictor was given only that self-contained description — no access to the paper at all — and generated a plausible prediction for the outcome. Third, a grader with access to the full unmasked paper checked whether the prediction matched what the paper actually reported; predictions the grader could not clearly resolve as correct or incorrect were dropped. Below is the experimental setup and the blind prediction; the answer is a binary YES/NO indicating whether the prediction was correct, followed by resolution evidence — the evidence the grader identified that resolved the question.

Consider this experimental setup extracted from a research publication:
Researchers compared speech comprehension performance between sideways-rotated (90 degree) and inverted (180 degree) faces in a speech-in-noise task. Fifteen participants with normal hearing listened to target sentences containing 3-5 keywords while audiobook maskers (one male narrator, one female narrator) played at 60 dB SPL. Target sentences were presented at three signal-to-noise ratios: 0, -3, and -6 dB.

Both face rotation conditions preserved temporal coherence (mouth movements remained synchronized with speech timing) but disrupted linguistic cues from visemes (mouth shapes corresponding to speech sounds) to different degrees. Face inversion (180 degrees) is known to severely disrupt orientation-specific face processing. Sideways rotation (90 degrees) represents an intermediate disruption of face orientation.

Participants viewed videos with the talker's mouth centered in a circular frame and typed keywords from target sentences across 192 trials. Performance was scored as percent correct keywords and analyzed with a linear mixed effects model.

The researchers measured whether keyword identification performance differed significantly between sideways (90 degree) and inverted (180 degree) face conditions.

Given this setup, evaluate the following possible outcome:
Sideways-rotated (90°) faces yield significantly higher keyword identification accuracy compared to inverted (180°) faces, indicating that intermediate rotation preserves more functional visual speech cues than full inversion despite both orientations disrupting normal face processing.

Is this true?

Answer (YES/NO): YES